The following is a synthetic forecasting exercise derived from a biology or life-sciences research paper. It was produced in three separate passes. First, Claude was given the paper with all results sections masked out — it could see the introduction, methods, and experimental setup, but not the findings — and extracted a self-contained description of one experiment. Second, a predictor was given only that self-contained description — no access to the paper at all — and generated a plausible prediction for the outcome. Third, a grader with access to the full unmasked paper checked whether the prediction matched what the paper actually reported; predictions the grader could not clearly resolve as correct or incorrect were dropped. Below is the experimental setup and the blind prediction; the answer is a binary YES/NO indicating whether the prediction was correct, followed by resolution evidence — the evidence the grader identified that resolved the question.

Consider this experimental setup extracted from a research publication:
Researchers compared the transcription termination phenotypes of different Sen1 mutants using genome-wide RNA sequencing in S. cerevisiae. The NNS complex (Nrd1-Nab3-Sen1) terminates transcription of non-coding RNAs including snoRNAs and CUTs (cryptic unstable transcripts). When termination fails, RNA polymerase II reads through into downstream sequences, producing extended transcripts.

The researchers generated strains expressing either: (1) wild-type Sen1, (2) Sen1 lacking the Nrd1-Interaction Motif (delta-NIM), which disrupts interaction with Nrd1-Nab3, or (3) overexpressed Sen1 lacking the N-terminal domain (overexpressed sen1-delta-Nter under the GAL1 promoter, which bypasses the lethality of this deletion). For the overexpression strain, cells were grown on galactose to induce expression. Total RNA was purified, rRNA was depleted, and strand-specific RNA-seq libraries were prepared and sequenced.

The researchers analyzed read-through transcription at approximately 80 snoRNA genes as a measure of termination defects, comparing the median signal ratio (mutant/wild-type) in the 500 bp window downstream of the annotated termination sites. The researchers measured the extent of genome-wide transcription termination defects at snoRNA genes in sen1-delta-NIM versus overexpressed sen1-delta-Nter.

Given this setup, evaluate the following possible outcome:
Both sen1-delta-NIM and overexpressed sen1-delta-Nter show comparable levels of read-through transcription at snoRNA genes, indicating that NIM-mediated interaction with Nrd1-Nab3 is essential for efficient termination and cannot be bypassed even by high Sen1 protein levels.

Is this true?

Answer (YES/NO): NO